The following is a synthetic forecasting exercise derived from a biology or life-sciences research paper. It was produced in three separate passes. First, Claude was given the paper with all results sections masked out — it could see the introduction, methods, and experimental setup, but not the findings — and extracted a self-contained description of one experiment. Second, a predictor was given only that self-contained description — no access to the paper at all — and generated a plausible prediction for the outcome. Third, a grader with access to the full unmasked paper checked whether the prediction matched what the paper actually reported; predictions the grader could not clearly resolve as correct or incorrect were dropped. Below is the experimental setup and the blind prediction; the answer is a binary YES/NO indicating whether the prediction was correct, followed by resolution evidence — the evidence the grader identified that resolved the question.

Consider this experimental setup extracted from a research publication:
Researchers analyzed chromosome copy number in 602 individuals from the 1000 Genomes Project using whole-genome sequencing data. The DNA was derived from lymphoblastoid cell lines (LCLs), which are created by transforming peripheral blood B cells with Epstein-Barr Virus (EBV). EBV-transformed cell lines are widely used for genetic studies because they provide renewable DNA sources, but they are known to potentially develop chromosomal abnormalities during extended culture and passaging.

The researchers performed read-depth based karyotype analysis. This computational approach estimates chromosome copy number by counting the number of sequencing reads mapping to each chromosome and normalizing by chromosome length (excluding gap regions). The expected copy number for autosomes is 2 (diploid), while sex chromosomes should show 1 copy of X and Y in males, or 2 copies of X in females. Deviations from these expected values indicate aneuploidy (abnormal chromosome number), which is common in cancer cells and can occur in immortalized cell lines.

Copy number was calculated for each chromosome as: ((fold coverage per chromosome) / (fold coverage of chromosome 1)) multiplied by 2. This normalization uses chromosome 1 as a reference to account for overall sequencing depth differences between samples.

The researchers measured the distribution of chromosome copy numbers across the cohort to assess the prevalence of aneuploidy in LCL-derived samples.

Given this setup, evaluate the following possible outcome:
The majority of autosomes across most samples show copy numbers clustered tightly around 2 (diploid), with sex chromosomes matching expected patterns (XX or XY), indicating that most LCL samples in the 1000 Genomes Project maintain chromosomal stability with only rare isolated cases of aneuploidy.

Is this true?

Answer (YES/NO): YES